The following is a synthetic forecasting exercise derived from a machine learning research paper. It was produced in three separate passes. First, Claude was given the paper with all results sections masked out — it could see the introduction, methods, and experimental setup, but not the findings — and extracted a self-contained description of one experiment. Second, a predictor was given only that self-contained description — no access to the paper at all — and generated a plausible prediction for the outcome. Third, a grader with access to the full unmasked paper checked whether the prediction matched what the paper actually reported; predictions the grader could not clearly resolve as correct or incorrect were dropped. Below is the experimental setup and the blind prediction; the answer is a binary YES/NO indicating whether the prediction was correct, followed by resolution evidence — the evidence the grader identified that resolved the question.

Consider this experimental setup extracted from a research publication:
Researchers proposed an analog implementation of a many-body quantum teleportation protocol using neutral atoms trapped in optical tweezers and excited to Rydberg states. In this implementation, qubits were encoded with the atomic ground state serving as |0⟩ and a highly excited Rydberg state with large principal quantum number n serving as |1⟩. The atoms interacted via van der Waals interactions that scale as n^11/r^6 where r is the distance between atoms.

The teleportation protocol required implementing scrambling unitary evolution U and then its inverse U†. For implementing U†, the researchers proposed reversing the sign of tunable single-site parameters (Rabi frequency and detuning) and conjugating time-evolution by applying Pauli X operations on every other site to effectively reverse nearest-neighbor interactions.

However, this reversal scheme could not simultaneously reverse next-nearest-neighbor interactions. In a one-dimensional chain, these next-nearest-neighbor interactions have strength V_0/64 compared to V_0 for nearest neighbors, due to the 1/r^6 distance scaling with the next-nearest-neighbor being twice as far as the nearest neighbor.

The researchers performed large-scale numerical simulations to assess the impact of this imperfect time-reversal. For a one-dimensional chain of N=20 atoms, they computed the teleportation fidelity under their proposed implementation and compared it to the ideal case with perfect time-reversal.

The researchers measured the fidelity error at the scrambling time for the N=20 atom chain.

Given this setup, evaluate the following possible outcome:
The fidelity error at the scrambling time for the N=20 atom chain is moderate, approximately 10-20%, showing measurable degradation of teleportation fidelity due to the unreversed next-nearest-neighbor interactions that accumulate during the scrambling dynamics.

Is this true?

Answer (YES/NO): YES